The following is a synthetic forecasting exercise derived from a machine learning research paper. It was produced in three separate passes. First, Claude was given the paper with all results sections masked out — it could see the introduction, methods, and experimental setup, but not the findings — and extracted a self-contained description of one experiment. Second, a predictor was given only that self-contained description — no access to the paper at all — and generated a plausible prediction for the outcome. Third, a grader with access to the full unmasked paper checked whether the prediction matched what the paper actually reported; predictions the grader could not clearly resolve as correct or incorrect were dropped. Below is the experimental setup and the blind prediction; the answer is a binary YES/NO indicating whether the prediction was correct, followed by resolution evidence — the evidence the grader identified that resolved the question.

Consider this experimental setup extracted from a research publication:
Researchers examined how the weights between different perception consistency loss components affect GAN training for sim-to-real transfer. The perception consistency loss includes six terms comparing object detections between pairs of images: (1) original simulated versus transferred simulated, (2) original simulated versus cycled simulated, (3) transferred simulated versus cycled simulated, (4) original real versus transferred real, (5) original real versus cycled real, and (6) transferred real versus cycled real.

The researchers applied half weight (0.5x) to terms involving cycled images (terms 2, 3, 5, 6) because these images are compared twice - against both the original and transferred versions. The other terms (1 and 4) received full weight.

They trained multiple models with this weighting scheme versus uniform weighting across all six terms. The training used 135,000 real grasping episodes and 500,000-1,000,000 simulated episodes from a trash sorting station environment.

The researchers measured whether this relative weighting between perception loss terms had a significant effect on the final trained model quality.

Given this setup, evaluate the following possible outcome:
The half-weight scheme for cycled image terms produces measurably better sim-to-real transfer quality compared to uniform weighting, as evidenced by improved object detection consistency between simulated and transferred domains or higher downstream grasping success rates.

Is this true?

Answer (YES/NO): NO